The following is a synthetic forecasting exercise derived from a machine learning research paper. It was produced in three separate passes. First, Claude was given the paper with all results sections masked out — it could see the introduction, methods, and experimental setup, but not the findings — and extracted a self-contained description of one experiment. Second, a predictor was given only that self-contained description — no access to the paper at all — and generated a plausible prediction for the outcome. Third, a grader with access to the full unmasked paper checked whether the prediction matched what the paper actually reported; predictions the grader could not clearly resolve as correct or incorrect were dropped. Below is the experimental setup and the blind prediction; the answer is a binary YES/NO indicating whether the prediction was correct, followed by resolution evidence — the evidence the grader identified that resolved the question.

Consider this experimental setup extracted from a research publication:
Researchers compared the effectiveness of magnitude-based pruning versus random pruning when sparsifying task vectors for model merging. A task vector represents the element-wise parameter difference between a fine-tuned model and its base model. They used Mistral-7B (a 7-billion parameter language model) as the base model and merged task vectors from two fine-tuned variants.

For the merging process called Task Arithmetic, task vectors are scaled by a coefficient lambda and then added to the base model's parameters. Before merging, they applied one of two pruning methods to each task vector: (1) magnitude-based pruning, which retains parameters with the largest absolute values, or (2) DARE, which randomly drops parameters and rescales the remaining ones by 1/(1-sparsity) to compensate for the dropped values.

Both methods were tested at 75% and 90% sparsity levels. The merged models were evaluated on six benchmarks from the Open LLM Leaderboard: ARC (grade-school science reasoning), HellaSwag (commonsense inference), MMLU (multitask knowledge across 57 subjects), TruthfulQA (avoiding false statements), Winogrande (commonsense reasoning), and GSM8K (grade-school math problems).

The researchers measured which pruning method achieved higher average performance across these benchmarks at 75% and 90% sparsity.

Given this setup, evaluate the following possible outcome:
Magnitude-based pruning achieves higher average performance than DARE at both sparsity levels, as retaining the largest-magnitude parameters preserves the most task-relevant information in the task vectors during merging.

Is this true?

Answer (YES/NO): NO